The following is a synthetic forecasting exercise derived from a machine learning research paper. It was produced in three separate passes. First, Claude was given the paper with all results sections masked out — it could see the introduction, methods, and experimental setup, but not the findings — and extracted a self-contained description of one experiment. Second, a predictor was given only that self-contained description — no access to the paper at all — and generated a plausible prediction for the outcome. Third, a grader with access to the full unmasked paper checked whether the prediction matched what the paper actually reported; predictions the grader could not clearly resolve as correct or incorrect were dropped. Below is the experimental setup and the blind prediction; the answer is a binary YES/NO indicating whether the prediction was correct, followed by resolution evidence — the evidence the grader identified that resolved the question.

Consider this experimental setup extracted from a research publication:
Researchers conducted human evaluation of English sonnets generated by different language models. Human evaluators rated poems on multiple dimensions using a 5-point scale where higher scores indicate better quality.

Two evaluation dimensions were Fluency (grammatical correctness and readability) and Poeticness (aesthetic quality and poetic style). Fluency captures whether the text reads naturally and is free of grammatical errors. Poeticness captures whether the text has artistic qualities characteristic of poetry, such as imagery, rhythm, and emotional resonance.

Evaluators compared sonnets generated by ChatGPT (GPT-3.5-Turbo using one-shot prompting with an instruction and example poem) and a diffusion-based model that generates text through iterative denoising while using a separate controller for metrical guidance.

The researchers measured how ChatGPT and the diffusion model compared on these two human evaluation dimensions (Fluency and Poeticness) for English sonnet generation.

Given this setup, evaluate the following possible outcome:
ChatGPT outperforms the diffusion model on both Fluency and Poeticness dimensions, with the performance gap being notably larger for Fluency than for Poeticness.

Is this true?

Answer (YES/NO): NO